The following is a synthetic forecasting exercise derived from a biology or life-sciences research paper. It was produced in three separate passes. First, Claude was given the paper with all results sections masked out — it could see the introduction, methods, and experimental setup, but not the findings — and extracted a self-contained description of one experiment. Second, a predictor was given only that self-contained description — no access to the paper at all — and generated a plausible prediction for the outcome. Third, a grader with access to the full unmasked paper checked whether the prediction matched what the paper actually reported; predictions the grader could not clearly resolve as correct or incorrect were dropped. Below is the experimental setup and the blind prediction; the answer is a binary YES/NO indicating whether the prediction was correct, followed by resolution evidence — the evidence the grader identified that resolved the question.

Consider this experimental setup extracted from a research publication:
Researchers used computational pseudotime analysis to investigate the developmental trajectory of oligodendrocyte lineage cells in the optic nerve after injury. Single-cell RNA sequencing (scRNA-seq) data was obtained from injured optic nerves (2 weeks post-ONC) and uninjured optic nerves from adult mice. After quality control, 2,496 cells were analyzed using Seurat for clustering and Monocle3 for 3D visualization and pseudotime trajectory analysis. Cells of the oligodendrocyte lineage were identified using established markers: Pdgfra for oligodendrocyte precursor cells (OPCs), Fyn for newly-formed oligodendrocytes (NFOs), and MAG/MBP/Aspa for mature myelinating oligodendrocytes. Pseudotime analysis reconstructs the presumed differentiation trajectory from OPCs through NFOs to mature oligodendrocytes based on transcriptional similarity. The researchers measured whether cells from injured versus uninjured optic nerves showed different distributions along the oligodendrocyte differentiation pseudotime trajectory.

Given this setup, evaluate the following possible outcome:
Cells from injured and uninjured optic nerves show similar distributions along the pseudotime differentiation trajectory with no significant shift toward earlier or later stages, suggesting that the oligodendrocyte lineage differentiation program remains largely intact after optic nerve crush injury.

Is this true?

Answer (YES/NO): NO